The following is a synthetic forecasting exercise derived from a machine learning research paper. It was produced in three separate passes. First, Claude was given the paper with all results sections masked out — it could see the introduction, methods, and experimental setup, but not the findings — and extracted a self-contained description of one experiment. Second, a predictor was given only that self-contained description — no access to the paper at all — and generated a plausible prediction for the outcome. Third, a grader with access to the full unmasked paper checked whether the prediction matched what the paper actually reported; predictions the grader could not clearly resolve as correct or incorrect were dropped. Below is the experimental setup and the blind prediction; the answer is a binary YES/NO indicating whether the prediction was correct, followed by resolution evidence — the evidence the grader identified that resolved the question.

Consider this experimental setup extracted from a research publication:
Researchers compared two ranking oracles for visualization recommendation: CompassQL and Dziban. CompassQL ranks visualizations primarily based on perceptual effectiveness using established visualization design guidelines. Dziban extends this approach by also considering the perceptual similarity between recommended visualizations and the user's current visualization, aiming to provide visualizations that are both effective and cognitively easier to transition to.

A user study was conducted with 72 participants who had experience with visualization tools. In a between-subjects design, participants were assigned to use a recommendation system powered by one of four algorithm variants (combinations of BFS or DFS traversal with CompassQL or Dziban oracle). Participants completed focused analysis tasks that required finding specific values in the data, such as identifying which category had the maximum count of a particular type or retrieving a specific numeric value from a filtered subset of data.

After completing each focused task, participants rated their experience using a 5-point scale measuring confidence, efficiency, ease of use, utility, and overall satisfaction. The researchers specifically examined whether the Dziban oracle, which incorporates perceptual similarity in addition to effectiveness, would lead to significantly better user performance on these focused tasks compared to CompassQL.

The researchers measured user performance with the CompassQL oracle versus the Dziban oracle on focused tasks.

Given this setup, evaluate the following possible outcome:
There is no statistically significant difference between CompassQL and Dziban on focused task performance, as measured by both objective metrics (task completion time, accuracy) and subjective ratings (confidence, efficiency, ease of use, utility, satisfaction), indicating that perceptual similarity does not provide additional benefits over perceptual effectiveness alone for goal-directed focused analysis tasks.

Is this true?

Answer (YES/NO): YES